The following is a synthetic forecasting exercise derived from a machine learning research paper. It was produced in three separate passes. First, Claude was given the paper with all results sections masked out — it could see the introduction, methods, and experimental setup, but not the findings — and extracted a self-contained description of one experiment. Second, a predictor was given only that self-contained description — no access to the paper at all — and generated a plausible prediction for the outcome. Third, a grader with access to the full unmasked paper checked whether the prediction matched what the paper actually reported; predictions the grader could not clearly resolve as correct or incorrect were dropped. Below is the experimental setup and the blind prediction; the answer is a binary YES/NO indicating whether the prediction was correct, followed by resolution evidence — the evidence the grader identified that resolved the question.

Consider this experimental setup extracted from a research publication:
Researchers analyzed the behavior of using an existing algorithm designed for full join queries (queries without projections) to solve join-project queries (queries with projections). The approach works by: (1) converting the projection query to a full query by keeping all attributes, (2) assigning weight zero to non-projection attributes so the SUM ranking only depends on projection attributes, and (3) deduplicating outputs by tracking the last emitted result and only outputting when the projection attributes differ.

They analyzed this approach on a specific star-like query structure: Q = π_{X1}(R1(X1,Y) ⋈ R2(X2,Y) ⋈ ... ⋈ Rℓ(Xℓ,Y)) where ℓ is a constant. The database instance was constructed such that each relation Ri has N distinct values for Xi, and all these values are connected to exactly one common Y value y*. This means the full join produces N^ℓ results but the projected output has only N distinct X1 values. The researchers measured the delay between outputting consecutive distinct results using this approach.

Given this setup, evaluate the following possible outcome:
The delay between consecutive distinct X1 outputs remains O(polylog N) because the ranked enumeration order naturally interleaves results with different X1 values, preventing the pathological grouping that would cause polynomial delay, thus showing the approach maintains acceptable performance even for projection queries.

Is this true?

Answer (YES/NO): NO